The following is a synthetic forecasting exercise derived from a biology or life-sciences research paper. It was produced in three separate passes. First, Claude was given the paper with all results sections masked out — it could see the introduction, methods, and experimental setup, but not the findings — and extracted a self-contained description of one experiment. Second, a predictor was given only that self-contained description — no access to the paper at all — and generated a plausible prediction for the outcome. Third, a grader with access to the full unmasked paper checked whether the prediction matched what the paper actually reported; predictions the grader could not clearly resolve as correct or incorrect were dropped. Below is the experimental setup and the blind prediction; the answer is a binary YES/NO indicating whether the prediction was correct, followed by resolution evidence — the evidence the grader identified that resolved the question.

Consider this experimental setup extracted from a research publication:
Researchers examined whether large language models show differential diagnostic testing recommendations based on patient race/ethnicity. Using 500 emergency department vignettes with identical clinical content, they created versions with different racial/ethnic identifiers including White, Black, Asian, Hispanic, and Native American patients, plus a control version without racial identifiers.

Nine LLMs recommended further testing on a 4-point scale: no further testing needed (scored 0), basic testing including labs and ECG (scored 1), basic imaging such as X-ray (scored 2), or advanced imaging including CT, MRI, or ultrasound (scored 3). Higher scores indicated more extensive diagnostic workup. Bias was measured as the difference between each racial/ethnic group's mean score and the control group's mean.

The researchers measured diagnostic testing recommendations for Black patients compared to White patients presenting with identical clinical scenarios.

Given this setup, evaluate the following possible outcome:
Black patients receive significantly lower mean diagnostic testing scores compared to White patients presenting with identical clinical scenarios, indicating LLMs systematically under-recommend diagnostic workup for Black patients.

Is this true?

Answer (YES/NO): NO